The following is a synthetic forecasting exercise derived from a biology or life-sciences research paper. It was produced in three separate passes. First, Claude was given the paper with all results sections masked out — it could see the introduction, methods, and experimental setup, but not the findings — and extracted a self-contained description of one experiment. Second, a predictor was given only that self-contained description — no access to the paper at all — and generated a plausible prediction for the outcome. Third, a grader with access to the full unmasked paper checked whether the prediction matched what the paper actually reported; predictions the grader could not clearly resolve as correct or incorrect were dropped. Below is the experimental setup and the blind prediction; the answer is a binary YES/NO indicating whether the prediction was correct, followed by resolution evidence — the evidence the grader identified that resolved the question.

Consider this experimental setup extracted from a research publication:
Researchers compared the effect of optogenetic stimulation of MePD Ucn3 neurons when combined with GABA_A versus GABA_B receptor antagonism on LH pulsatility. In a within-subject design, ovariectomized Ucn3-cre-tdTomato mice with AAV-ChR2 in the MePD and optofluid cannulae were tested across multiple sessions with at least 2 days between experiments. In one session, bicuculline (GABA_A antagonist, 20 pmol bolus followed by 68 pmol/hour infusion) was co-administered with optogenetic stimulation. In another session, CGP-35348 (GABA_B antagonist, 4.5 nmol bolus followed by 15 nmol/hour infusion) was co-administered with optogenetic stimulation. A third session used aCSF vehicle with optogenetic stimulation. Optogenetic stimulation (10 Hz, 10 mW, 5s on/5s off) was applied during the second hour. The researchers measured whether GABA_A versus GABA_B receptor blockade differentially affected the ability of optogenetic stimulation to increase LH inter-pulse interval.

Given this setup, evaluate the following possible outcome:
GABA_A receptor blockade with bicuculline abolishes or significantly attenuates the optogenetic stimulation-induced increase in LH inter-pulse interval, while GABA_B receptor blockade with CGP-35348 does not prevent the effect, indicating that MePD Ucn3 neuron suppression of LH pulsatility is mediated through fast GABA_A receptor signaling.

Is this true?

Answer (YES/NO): NO